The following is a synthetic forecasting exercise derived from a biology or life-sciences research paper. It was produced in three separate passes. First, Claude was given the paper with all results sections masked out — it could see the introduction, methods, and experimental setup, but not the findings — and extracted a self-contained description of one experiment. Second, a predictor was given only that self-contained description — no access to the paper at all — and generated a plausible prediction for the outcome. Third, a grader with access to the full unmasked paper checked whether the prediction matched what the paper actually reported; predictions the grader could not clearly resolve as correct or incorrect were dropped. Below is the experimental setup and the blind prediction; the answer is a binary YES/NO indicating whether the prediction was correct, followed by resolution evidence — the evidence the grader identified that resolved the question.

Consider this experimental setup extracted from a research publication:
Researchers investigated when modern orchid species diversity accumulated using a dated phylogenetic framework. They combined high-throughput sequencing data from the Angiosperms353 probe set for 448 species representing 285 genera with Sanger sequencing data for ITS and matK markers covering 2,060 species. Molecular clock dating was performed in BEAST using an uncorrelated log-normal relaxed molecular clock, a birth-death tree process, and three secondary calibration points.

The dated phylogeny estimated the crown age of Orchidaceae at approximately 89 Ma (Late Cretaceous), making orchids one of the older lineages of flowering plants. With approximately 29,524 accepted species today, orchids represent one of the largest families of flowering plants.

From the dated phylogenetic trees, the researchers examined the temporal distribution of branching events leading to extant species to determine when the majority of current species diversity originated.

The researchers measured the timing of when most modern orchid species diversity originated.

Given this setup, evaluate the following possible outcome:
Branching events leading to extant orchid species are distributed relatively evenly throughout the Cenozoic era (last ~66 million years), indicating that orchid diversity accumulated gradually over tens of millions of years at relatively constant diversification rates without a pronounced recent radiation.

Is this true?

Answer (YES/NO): NO